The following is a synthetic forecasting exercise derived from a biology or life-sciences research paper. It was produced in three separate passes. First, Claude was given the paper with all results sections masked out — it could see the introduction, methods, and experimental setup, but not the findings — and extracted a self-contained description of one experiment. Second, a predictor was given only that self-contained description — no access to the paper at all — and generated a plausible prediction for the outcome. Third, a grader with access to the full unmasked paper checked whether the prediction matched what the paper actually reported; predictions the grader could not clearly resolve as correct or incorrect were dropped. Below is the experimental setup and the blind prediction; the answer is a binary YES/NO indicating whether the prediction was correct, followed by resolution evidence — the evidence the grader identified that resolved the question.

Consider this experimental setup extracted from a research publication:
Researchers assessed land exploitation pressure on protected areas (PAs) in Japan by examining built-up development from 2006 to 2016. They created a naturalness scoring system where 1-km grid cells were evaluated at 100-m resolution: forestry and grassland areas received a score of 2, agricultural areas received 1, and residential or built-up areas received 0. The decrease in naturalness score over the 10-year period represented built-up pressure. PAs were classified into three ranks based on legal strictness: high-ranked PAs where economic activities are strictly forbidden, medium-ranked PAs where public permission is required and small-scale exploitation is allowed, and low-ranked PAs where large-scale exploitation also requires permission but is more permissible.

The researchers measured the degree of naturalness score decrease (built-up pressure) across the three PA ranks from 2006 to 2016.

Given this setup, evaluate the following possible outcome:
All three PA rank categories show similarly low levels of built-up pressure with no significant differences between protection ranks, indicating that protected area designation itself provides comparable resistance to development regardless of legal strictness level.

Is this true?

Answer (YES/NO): NO